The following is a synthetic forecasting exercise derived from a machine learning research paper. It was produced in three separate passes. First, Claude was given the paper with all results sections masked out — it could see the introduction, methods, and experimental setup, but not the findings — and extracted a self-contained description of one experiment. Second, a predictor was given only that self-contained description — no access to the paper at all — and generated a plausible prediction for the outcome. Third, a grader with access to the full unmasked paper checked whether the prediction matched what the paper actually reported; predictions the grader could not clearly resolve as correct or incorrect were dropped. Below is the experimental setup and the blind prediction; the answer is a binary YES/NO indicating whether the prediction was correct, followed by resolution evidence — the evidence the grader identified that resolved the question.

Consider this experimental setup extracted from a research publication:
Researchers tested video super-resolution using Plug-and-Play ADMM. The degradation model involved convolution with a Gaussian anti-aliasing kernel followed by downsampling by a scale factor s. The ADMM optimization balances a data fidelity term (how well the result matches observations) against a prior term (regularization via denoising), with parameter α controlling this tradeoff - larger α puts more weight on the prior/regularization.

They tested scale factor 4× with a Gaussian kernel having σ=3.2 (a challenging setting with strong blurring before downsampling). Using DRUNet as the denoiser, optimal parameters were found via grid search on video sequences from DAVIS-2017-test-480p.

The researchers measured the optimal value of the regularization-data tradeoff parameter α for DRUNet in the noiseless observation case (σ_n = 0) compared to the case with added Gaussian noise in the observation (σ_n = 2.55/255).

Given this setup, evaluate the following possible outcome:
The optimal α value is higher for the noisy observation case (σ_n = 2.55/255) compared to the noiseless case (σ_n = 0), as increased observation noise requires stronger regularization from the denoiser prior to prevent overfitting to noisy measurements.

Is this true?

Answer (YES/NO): YES